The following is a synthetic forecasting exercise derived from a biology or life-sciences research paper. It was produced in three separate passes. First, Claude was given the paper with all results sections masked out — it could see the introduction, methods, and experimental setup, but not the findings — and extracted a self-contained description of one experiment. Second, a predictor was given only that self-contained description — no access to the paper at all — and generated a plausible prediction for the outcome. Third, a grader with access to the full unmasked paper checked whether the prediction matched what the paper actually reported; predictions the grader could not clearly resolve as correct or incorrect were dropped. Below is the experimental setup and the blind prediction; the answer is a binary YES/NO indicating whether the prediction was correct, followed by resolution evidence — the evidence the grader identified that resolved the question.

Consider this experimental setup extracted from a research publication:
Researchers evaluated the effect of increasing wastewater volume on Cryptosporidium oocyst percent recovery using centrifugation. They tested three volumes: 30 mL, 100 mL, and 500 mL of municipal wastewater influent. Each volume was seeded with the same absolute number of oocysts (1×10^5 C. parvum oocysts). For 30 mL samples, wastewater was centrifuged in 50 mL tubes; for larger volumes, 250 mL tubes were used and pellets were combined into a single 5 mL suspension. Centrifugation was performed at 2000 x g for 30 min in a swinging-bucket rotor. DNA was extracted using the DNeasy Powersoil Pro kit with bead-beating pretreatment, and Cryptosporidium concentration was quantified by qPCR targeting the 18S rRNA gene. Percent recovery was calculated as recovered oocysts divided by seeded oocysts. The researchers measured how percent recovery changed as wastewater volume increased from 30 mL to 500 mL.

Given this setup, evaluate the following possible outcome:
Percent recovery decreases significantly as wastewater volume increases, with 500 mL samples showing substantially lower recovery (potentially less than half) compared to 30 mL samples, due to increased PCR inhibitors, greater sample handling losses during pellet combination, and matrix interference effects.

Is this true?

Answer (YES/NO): NO